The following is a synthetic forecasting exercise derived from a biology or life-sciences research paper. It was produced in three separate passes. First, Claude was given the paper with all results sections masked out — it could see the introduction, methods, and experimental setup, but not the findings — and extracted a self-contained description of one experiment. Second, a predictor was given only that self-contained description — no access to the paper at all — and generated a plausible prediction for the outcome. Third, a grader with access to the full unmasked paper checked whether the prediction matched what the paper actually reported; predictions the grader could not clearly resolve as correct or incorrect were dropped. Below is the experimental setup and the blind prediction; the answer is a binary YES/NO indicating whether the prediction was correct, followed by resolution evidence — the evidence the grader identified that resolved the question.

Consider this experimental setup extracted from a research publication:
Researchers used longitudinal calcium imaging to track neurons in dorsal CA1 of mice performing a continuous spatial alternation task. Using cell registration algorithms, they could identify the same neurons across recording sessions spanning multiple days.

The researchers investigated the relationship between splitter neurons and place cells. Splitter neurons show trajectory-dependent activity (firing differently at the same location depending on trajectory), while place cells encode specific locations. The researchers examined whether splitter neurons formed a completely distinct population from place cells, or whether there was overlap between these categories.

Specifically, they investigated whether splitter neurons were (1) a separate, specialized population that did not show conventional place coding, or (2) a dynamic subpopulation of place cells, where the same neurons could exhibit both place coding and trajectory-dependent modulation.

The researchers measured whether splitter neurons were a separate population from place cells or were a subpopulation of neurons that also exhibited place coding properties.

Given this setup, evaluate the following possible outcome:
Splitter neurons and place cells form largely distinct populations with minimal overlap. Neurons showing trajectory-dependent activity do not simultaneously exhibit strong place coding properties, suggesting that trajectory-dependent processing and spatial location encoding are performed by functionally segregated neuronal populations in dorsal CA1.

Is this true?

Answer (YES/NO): NO